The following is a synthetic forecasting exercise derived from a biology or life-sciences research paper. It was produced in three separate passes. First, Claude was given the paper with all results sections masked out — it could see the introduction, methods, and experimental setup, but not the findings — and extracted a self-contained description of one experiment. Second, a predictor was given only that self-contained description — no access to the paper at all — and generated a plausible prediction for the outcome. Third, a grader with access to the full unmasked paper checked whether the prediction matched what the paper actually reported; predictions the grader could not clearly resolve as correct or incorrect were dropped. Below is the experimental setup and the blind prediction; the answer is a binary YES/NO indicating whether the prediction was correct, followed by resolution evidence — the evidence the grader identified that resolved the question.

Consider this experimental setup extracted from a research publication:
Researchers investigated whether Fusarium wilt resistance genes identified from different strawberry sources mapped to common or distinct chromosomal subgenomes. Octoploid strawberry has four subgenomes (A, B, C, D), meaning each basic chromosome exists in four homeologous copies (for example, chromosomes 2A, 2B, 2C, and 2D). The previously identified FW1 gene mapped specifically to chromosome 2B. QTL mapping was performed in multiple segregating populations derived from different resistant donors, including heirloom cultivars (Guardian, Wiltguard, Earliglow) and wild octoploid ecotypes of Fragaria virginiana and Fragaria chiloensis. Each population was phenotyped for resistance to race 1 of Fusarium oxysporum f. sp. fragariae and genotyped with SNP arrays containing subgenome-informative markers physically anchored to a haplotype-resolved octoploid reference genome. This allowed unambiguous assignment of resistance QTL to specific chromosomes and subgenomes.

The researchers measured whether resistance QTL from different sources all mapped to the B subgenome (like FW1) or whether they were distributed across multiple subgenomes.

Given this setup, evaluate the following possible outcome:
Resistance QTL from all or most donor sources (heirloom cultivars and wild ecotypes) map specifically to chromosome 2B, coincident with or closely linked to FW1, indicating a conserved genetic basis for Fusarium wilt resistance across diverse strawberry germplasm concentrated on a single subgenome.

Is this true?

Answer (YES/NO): NO